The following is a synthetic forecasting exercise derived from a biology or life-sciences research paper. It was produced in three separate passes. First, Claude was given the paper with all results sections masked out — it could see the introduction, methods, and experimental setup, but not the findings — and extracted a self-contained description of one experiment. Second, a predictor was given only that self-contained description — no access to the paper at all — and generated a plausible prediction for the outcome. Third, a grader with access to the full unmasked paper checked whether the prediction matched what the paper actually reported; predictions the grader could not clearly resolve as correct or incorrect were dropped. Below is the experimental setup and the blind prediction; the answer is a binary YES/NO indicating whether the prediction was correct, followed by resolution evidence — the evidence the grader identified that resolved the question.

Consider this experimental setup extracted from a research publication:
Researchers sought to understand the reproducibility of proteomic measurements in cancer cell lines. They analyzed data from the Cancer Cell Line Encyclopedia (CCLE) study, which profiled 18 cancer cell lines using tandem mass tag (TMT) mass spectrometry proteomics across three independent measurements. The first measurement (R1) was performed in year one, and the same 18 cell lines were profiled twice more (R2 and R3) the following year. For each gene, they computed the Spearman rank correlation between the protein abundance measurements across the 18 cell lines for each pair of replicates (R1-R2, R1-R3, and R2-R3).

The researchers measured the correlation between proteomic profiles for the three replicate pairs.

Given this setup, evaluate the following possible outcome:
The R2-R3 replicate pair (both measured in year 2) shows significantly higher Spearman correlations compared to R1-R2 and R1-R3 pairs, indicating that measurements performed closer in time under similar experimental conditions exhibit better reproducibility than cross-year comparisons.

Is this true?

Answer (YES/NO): YES